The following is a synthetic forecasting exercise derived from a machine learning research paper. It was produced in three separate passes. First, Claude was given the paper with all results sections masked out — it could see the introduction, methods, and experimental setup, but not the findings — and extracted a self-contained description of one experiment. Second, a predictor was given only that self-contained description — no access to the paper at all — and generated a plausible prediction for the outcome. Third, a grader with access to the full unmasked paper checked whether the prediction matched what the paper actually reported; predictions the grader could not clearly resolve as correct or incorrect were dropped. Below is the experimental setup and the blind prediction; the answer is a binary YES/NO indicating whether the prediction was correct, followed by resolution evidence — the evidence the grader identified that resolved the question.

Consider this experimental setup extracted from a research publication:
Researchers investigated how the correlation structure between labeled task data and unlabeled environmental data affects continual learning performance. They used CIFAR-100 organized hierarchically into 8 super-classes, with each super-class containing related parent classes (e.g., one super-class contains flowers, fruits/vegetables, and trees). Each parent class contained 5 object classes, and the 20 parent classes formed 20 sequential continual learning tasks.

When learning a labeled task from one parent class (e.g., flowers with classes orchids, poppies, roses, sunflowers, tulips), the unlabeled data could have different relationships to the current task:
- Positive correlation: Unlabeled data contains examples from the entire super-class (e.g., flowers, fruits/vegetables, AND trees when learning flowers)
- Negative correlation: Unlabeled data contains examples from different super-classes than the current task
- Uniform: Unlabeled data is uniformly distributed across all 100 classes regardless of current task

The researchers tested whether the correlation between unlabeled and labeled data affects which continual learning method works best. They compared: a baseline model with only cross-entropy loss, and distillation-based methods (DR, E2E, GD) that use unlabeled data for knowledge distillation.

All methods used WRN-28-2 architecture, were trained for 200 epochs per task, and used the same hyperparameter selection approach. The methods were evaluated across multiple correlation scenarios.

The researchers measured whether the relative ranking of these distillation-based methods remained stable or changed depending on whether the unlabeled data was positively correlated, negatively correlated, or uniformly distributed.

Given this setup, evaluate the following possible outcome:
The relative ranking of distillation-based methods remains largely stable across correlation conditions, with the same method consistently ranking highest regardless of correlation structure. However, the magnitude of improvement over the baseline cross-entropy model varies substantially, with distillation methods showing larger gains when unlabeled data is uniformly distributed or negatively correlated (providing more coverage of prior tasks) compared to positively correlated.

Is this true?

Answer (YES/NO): NO